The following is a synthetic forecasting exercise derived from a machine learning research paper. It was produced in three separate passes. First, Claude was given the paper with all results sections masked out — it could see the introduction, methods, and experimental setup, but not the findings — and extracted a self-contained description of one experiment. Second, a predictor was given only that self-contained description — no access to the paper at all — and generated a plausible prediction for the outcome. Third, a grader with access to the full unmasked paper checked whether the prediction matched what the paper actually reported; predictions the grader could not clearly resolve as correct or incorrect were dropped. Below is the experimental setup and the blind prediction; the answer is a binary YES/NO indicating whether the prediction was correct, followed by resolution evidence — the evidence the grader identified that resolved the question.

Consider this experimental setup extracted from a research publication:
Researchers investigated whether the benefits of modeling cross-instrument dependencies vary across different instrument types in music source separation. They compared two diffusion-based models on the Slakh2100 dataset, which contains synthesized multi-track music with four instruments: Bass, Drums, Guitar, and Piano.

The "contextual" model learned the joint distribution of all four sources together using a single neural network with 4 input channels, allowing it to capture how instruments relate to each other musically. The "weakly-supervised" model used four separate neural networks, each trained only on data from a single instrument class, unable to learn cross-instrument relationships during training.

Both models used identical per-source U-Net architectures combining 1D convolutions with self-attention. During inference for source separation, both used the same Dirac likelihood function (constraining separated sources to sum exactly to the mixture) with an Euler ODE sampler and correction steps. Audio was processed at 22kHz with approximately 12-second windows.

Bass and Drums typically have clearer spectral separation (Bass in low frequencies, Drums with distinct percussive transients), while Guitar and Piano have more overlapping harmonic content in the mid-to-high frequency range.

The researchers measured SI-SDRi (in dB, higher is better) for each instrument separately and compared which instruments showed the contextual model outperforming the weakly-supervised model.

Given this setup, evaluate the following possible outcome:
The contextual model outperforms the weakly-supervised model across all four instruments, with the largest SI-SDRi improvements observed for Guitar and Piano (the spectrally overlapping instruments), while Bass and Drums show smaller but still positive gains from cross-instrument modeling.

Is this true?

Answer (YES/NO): NO